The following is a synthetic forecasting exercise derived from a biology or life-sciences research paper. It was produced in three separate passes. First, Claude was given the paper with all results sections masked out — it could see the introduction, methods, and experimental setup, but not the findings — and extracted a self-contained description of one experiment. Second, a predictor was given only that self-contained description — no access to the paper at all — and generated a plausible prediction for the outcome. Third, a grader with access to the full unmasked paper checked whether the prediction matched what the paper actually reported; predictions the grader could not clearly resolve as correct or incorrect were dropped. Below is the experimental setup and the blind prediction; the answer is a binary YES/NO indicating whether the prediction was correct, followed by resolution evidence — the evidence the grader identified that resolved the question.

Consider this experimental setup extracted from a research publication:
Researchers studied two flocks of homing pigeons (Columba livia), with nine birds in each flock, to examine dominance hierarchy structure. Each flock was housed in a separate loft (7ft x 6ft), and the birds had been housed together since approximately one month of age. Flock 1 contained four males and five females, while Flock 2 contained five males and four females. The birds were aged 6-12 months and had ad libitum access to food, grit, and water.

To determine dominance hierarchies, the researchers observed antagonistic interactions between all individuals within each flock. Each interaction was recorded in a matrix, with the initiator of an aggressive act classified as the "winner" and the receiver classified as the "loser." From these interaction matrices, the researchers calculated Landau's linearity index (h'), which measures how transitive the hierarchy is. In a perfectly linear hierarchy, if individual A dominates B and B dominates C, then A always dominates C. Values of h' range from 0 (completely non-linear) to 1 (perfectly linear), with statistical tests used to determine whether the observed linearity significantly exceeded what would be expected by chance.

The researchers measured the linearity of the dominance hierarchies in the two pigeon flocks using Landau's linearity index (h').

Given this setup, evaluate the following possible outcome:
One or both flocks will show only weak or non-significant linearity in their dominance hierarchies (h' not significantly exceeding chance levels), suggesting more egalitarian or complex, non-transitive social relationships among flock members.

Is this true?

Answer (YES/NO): NO